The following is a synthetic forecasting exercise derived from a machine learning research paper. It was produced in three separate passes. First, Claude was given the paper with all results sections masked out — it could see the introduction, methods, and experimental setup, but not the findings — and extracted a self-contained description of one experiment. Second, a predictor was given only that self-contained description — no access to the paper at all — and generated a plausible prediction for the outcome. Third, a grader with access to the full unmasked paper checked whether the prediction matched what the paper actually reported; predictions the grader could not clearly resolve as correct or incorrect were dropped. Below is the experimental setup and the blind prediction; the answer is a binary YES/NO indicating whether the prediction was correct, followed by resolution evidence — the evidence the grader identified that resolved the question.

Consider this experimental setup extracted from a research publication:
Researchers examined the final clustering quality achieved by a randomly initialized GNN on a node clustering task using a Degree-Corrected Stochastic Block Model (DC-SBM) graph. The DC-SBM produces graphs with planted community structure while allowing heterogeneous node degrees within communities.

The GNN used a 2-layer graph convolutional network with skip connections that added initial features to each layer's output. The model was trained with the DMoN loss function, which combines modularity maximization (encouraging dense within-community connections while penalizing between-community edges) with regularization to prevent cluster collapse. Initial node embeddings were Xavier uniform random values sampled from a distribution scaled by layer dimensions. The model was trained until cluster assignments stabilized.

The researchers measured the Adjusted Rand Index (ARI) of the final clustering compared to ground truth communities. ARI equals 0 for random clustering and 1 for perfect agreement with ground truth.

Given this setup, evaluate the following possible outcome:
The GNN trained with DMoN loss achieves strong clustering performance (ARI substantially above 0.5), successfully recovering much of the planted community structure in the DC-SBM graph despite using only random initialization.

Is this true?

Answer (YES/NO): NO